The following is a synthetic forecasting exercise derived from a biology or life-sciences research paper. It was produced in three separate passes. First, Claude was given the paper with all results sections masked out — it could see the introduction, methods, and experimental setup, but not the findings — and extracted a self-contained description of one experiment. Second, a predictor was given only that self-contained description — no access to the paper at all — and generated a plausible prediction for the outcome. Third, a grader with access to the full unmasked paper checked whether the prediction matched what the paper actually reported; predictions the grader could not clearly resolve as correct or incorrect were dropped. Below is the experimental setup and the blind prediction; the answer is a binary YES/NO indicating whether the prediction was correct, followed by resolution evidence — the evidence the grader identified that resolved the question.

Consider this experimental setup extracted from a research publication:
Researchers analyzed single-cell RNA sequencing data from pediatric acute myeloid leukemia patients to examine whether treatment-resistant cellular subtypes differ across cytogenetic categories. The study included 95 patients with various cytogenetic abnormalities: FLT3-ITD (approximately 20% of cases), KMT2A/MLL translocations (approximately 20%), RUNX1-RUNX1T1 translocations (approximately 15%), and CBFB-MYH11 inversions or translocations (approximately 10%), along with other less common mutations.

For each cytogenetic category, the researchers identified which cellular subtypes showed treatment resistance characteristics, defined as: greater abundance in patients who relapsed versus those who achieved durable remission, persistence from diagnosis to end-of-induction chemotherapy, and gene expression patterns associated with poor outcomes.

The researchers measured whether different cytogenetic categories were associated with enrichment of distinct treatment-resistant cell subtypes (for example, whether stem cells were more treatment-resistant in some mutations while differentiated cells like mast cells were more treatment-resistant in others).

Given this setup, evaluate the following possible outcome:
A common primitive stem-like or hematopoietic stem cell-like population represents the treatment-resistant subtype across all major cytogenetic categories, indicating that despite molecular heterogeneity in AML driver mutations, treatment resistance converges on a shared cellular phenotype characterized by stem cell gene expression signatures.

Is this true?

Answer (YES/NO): NO